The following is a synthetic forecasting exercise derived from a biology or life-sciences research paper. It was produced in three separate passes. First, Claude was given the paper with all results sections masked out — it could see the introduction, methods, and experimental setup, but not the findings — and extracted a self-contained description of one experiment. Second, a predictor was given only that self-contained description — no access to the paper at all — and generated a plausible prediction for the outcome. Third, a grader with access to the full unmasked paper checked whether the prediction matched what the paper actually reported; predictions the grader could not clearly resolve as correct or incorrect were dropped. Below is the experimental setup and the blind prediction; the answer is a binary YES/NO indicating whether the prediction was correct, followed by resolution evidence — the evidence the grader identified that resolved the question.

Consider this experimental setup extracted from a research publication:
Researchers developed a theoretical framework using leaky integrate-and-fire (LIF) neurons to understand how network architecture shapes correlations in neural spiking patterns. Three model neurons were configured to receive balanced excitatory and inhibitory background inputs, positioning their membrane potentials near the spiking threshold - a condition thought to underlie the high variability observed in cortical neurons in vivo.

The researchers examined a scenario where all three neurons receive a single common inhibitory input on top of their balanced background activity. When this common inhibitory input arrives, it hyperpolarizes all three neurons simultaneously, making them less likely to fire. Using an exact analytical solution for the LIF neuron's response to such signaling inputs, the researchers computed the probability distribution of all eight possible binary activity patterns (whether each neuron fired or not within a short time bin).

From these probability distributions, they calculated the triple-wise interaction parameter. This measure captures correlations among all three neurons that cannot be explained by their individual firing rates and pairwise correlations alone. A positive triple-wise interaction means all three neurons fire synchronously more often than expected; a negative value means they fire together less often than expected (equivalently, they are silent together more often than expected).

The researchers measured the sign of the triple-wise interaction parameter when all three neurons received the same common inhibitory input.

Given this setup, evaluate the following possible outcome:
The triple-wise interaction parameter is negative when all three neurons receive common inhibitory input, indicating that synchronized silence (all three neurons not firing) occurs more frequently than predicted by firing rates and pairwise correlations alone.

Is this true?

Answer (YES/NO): YES